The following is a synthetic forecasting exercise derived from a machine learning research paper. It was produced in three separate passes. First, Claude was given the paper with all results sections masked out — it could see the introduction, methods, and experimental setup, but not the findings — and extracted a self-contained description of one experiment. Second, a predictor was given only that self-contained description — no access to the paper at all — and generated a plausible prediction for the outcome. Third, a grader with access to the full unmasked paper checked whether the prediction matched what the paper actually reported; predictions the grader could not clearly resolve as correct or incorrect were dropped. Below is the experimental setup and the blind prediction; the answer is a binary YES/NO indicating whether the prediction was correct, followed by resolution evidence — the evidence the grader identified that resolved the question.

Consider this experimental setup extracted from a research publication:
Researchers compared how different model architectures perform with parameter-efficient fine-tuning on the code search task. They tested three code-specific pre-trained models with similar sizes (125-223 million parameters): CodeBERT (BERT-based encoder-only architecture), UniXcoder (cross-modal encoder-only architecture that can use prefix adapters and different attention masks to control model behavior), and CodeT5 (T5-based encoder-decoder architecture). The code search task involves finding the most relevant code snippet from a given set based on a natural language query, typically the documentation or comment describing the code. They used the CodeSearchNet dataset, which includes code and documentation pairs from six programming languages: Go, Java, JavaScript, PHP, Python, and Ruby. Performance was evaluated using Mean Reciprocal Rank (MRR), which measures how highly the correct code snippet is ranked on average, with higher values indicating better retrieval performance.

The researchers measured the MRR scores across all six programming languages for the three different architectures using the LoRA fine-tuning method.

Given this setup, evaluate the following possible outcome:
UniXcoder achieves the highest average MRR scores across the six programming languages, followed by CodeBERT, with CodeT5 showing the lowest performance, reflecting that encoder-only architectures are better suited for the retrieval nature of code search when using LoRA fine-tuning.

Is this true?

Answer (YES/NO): NO